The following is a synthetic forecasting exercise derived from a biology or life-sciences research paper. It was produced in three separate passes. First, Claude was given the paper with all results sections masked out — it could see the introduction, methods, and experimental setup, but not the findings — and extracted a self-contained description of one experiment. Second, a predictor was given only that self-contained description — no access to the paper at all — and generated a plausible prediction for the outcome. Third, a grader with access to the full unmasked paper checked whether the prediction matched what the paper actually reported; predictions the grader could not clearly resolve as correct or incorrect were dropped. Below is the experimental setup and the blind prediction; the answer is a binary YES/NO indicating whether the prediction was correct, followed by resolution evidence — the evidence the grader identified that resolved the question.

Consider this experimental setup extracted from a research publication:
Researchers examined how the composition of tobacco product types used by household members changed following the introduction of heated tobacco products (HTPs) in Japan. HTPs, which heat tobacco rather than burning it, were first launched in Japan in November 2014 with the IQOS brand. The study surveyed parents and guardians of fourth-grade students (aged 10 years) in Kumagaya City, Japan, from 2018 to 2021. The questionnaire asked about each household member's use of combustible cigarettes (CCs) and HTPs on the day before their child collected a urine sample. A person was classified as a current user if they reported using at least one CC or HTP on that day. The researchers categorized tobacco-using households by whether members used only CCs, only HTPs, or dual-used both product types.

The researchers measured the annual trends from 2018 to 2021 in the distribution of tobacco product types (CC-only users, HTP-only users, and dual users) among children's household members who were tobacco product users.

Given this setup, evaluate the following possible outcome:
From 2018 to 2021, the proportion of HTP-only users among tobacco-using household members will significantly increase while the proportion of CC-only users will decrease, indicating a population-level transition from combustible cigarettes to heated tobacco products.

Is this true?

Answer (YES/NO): YES